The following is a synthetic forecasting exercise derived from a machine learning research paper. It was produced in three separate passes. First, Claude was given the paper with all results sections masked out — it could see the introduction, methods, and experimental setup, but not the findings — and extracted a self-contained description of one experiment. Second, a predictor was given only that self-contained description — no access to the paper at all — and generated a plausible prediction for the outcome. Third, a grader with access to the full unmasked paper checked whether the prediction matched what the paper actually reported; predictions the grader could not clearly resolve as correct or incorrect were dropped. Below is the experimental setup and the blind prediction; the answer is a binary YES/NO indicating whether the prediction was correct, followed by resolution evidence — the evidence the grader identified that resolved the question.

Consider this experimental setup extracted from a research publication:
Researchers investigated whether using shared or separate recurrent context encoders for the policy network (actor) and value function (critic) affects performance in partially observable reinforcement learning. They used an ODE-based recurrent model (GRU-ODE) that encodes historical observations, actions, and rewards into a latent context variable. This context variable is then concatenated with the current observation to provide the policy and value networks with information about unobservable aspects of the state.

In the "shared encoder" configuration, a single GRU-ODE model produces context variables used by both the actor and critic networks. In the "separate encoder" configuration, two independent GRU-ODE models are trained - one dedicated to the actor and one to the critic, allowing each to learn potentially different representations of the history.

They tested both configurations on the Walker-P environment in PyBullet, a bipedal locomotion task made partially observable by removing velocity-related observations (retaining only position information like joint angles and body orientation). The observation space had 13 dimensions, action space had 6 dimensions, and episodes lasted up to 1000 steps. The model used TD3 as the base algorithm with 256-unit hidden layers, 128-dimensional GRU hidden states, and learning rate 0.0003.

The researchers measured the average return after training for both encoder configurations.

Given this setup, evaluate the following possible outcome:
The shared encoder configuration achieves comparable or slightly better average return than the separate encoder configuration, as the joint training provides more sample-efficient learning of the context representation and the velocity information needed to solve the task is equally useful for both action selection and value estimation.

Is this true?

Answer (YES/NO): NO